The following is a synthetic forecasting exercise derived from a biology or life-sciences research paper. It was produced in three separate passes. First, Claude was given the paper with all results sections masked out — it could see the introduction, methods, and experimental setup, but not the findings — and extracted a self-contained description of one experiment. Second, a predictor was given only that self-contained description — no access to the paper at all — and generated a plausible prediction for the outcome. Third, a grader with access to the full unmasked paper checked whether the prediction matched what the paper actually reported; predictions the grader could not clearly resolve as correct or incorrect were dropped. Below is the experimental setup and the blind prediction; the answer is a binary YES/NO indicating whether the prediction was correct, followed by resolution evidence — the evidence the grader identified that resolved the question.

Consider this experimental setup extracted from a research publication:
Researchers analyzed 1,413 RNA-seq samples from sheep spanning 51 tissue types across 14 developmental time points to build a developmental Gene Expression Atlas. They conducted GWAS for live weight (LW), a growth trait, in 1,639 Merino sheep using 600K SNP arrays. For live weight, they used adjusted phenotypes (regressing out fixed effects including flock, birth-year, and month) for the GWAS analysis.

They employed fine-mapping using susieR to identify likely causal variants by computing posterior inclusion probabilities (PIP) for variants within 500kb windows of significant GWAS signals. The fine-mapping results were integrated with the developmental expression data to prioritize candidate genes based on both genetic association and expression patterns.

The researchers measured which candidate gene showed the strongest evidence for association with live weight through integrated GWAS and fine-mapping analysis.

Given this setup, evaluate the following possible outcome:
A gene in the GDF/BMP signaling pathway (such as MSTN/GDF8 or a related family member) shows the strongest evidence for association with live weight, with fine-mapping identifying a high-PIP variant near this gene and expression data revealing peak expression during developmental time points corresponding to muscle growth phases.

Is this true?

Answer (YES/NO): NO